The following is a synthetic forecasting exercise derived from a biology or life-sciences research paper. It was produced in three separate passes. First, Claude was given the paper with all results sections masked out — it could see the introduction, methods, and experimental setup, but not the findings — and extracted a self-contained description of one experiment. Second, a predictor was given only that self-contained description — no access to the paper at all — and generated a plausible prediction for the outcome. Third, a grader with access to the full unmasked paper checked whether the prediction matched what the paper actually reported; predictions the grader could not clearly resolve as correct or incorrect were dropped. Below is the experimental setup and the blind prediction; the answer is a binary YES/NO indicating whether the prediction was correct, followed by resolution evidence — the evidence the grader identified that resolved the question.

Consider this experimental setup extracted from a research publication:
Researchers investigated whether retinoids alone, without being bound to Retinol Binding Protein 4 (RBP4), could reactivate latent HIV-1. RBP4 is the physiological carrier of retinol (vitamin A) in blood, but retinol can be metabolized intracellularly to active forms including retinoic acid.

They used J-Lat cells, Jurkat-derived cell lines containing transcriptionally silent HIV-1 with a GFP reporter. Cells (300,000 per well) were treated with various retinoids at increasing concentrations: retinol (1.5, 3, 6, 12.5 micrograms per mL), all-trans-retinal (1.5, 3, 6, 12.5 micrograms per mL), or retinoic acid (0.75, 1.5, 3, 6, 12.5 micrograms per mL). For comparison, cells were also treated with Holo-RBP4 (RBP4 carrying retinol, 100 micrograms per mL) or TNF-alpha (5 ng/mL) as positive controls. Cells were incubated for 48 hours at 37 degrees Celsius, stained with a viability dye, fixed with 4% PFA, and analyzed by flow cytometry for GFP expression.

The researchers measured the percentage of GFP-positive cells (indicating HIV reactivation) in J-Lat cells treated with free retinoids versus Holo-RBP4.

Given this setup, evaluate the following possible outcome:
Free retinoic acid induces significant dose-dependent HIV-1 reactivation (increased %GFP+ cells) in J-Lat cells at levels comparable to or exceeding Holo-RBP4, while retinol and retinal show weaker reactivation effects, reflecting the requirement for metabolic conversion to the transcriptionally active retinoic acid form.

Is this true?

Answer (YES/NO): NO